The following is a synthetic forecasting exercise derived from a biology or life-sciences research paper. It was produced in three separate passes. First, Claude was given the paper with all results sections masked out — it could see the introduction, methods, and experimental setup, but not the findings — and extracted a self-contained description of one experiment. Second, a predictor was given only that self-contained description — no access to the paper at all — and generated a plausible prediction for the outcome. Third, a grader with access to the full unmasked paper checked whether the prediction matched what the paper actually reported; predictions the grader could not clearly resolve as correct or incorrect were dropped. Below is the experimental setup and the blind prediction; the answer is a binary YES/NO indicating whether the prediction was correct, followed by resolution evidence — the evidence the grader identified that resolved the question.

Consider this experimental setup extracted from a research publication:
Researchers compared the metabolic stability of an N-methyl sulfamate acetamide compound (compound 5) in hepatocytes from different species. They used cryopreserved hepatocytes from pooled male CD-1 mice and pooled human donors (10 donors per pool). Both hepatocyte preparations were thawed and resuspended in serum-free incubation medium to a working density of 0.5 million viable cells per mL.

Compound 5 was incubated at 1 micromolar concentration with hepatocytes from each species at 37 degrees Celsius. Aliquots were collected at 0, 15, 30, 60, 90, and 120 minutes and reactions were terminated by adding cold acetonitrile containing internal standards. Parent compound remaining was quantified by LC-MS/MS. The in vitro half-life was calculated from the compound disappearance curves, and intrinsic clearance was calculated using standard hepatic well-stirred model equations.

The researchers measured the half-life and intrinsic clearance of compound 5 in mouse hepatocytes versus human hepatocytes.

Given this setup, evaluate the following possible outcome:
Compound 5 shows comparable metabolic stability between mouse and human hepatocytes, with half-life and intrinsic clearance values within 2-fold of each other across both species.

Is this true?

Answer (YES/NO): NO